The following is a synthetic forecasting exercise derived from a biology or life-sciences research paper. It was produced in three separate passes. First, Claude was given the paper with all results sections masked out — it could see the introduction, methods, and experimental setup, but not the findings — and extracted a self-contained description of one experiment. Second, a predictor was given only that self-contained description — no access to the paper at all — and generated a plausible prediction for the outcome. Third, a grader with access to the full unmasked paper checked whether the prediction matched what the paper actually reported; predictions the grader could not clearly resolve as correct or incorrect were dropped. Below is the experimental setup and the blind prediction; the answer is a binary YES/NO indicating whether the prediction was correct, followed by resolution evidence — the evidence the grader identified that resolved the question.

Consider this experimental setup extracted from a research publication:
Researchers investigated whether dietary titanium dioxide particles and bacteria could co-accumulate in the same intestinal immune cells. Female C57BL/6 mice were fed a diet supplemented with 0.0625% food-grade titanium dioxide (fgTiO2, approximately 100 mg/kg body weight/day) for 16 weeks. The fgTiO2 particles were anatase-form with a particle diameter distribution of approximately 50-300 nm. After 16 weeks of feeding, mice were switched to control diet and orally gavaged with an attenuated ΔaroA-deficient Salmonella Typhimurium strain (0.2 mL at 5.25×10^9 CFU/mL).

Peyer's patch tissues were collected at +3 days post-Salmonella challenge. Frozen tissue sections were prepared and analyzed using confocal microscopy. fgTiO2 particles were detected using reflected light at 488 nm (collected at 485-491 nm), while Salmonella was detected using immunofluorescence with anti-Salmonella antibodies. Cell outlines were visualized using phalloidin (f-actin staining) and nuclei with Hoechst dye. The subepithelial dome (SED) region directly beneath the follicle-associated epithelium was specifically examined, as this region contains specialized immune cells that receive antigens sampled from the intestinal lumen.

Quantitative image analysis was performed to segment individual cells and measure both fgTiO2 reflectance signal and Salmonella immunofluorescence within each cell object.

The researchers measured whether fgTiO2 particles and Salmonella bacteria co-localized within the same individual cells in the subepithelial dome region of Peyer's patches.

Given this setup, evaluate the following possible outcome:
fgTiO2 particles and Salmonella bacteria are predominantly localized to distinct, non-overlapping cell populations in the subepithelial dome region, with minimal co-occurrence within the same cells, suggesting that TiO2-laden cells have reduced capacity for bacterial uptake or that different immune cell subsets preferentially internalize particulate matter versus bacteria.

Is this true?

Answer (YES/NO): NO